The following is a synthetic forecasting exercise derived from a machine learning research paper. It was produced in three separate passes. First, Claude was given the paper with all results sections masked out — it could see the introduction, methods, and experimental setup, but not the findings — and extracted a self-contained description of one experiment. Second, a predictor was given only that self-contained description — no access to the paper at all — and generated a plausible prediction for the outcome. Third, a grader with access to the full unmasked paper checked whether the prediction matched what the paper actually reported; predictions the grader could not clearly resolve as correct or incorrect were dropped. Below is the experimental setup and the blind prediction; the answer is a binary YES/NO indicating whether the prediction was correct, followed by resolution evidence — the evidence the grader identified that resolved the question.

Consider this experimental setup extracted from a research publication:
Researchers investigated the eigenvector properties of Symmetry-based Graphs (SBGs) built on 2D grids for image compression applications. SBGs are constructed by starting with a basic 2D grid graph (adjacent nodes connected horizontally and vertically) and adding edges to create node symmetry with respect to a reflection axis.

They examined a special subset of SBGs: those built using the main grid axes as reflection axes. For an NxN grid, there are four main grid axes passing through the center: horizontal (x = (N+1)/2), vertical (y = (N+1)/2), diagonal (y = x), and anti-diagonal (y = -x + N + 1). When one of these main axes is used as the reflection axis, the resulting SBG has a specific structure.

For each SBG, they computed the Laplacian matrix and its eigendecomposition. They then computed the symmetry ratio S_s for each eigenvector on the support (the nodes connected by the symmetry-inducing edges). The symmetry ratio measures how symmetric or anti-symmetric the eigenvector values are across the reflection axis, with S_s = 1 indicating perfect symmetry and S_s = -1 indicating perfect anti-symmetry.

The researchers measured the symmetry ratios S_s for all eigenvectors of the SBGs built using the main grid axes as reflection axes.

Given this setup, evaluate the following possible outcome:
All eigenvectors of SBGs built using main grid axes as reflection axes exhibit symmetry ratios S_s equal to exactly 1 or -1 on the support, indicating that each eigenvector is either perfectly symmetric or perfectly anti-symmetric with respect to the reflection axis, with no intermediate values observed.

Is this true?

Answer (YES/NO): YES